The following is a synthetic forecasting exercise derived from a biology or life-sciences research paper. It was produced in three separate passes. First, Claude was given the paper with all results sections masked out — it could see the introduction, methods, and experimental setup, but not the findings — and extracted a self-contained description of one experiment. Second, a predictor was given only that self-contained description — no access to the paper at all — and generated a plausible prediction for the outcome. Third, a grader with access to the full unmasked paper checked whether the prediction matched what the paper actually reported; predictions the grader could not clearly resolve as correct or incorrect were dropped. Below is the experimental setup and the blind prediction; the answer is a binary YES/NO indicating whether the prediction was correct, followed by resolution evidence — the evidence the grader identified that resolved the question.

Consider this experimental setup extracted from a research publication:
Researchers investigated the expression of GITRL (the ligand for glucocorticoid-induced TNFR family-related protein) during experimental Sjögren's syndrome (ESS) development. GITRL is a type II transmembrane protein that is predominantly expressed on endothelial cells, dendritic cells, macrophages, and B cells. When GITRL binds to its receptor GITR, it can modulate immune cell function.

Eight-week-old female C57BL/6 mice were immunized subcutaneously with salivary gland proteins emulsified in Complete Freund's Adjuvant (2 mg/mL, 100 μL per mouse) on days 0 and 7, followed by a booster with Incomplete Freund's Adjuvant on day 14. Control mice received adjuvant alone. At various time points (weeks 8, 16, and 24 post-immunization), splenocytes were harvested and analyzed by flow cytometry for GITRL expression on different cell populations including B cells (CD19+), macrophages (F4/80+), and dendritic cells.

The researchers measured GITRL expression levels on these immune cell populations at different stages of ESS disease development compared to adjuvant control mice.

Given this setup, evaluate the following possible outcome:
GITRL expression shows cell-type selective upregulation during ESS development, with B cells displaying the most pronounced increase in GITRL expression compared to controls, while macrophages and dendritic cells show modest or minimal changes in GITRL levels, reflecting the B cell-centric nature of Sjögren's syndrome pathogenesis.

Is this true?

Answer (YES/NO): NO